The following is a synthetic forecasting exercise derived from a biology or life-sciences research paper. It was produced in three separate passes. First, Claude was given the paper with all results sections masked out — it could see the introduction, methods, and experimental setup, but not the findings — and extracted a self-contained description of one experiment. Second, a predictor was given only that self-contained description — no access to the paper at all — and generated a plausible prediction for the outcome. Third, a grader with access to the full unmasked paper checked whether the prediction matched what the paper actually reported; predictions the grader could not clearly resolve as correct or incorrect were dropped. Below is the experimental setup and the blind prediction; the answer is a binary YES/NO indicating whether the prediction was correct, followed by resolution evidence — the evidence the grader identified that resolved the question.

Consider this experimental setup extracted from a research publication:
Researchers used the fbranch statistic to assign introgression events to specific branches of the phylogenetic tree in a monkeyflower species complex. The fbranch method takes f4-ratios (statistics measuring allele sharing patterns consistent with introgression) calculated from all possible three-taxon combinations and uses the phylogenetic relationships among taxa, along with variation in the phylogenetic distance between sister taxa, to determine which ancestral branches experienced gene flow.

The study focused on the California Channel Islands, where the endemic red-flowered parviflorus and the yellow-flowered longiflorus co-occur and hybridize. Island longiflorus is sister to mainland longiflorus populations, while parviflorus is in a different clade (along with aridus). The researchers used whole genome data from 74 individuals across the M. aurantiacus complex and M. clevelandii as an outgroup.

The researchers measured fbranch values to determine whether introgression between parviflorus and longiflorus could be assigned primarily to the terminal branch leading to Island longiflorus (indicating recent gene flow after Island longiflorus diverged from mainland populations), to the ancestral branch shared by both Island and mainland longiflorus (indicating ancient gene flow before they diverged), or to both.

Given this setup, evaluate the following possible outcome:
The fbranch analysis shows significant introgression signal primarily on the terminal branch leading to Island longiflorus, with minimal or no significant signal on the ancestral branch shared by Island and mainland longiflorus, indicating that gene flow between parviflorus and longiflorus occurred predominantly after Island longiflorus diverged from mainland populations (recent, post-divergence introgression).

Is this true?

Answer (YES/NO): NO